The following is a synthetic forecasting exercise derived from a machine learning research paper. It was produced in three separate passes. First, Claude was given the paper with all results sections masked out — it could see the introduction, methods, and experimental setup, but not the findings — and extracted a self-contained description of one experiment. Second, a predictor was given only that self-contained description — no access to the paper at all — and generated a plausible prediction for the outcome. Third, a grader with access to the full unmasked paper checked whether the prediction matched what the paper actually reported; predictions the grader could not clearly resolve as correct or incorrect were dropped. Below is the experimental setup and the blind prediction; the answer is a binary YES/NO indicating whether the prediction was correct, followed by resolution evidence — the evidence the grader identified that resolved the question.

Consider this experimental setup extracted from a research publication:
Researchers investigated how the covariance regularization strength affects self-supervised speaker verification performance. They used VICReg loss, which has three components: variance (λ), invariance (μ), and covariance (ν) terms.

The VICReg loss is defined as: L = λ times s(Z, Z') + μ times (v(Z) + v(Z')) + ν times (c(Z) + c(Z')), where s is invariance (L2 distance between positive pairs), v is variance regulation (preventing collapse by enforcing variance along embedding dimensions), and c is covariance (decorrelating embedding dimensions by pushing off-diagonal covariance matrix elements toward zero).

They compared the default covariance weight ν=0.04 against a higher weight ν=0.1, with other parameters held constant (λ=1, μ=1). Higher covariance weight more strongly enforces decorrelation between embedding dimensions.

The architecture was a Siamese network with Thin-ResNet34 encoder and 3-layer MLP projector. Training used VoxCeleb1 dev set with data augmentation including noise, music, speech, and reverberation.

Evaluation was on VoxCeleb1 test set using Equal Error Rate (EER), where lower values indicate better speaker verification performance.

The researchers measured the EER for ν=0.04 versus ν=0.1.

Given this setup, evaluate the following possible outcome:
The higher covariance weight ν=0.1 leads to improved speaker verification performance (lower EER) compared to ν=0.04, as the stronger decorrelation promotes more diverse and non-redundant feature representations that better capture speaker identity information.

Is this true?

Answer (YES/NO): NO